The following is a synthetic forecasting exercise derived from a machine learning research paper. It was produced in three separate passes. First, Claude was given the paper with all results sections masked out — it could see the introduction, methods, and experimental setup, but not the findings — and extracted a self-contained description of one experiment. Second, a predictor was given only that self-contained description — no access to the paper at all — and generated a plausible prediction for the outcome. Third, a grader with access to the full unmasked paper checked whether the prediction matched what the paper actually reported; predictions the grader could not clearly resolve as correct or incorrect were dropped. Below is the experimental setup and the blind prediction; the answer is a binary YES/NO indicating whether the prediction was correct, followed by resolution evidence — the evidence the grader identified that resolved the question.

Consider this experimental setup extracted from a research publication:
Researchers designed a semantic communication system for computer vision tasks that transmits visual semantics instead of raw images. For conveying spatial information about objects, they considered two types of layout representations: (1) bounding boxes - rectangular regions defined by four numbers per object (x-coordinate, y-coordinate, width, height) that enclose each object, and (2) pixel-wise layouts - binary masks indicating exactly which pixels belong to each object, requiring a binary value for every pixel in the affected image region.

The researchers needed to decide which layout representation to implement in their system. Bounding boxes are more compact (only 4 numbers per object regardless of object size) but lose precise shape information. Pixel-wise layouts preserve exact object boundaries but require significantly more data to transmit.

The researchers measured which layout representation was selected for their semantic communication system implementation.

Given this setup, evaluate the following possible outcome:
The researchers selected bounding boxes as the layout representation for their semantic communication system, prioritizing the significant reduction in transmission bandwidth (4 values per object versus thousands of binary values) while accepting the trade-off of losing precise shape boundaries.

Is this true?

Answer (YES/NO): YES